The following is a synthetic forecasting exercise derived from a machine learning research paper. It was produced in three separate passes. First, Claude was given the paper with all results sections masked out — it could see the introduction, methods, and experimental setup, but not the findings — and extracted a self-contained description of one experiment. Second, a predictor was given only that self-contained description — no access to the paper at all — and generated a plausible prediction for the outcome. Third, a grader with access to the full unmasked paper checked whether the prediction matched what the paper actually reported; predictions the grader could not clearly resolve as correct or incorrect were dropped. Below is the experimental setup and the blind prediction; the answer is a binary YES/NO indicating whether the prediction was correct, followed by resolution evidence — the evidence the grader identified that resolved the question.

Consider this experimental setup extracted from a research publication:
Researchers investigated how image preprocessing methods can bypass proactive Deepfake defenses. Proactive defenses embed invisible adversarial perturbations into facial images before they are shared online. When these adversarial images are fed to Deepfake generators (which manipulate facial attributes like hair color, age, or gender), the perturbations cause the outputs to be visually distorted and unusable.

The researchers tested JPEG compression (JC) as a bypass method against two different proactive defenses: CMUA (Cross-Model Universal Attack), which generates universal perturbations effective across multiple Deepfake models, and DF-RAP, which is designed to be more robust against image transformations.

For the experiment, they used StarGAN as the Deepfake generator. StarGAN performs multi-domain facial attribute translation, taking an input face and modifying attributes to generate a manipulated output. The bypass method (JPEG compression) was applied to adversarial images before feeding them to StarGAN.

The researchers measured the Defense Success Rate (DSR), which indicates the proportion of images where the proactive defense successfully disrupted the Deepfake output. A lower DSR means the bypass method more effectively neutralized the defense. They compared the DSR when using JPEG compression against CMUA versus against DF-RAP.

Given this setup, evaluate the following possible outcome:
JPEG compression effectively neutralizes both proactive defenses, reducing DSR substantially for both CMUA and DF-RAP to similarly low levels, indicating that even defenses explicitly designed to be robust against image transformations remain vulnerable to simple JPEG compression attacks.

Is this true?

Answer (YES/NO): NO